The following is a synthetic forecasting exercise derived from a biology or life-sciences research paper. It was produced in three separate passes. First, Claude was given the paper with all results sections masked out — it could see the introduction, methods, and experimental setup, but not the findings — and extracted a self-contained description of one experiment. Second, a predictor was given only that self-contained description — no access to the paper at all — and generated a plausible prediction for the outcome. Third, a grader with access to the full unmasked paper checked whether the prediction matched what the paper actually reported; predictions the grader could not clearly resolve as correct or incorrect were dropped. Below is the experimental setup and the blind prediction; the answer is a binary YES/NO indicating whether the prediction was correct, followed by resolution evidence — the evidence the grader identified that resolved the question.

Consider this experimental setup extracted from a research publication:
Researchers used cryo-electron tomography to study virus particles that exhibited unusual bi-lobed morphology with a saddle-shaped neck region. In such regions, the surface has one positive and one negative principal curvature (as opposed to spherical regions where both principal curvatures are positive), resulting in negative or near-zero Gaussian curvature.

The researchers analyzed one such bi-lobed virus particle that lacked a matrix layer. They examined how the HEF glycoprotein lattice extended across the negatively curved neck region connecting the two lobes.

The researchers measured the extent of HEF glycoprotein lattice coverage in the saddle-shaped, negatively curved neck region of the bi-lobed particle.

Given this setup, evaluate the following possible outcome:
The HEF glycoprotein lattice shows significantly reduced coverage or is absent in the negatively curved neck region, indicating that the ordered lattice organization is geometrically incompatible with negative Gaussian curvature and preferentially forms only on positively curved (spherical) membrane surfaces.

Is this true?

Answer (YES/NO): YES